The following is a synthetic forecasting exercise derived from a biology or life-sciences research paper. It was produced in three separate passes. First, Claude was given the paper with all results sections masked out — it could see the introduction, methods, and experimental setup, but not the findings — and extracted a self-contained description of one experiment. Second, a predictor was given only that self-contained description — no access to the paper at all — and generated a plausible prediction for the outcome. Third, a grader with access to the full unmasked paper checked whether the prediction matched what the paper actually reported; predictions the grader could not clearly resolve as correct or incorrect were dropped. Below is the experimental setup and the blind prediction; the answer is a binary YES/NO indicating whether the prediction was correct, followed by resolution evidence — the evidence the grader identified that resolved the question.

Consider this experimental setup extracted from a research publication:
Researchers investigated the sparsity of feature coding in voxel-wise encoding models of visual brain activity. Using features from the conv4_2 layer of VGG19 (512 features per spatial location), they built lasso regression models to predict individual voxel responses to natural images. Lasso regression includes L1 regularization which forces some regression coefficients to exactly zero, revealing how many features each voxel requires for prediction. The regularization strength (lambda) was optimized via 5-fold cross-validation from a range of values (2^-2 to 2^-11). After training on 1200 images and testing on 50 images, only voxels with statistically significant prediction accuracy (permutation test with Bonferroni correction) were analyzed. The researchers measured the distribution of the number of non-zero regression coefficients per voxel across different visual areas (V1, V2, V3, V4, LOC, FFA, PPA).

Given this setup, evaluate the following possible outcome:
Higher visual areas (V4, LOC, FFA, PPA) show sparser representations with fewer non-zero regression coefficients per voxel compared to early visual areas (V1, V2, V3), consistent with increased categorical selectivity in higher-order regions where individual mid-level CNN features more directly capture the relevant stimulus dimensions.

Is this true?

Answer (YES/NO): NO